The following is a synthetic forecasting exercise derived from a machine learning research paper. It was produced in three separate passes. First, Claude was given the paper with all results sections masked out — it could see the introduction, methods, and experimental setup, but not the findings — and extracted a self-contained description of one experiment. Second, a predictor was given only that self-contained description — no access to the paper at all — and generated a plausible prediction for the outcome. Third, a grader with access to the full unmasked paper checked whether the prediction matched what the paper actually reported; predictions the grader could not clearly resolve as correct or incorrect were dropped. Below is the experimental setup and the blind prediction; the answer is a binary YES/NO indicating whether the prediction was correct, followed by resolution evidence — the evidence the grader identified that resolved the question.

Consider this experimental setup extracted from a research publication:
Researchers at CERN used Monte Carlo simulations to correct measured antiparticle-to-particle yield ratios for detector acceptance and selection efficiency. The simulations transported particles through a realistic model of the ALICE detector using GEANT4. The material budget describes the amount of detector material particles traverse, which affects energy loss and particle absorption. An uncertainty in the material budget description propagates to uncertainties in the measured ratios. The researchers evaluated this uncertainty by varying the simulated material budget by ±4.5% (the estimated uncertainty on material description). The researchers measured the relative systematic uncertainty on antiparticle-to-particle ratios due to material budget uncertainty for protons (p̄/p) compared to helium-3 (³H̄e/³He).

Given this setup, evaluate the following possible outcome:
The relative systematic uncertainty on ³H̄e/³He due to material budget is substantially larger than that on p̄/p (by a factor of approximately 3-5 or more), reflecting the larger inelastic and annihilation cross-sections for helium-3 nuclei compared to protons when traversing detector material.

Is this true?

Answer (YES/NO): NO